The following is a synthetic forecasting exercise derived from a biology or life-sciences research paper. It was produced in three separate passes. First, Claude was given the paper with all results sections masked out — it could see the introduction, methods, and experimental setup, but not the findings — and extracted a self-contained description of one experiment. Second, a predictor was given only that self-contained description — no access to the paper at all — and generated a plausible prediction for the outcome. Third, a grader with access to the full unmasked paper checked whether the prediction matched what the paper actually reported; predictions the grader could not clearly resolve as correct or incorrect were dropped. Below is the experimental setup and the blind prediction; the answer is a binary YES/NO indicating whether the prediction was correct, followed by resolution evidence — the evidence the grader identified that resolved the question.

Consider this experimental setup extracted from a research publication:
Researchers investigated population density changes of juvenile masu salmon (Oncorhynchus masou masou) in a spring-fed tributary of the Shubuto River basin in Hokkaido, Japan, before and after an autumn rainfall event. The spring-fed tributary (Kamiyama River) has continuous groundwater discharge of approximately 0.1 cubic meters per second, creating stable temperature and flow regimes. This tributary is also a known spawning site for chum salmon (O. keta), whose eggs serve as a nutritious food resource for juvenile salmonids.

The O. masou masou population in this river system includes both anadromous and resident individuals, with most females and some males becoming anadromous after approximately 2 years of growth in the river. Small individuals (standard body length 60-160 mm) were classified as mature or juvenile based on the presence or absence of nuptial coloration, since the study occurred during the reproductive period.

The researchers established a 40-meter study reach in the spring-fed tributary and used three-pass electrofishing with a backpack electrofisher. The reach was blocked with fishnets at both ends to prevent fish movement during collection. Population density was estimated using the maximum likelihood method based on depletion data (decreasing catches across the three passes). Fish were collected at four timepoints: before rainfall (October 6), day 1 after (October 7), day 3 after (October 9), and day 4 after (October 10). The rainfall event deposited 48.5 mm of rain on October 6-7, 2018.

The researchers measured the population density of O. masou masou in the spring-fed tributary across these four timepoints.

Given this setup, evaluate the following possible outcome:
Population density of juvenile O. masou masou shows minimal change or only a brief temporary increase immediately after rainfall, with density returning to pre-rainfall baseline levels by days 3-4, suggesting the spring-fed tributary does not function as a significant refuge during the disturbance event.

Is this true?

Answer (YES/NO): NO